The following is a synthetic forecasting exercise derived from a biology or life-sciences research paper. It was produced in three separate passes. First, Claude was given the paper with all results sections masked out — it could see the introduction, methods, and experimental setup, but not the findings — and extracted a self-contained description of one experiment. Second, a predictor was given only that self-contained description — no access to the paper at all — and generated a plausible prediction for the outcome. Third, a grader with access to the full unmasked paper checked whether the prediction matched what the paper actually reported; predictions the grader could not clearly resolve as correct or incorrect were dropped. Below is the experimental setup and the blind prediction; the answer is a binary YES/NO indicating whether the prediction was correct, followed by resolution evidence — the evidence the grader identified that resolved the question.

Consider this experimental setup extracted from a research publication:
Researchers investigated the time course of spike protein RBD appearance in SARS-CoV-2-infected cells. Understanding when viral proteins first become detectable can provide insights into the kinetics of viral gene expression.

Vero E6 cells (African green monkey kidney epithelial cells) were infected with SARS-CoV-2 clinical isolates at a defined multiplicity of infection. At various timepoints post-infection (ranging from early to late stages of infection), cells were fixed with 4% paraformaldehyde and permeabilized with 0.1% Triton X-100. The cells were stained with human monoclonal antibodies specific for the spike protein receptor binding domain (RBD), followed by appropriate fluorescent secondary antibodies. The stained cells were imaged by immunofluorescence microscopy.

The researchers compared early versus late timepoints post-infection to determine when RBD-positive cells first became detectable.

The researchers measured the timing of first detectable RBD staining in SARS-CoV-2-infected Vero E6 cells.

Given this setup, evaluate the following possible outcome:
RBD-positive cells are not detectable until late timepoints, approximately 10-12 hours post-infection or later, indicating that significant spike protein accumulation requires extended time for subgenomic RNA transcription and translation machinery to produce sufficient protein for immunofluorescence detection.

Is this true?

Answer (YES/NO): YES